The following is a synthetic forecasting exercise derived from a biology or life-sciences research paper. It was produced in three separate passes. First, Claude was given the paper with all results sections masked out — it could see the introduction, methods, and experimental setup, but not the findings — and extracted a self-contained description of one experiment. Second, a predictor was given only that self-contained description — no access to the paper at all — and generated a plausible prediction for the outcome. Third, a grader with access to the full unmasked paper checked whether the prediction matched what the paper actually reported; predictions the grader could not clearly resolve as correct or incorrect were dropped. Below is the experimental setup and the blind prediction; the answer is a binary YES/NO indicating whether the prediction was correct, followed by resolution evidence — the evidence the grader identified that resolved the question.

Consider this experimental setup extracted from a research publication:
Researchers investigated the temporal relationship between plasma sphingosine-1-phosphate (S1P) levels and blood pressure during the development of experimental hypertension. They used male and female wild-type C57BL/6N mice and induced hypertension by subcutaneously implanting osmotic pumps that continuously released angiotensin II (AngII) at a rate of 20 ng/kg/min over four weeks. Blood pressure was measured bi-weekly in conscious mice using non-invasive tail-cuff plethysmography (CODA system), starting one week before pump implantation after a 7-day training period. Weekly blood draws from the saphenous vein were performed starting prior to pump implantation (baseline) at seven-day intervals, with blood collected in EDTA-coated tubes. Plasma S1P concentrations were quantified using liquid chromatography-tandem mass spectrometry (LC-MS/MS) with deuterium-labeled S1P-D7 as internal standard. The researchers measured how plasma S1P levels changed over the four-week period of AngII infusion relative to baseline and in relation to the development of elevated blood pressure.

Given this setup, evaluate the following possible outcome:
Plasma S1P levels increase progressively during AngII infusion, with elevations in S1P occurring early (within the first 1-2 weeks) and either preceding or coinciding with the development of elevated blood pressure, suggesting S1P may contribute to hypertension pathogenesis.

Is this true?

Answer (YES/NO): NO